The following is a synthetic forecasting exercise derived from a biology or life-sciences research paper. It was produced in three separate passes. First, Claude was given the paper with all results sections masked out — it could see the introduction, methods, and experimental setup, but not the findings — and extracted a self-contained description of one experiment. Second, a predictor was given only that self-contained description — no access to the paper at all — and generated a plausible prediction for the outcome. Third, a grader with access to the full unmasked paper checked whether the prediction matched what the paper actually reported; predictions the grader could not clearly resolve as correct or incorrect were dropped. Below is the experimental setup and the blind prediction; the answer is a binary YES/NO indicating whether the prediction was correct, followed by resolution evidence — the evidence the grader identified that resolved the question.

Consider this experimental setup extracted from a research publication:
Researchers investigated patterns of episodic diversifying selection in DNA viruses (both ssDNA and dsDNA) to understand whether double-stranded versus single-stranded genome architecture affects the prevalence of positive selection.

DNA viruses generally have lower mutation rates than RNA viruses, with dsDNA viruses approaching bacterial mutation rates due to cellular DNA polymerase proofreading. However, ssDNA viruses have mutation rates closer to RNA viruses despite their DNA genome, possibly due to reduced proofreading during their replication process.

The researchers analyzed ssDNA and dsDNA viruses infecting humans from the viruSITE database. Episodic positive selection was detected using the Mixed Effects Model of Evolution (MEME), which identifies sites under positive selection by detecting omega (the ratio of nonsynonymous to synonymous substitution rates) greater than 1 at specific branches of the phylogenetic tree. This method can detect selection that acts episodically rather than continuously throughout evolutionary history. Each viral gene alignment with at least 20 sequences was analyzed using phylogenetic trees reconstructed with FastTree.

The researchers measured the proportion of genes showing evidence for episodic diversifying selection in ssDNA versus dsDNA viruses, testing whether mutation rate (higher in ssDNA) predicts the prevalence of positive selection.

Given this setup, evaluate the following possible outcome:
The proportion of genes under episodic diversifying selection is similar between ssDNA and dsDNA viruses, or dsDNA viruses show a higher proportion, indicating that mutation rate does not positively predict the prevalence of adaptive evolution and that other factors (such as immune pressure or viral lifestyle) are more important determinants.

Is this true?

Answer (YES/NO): NO